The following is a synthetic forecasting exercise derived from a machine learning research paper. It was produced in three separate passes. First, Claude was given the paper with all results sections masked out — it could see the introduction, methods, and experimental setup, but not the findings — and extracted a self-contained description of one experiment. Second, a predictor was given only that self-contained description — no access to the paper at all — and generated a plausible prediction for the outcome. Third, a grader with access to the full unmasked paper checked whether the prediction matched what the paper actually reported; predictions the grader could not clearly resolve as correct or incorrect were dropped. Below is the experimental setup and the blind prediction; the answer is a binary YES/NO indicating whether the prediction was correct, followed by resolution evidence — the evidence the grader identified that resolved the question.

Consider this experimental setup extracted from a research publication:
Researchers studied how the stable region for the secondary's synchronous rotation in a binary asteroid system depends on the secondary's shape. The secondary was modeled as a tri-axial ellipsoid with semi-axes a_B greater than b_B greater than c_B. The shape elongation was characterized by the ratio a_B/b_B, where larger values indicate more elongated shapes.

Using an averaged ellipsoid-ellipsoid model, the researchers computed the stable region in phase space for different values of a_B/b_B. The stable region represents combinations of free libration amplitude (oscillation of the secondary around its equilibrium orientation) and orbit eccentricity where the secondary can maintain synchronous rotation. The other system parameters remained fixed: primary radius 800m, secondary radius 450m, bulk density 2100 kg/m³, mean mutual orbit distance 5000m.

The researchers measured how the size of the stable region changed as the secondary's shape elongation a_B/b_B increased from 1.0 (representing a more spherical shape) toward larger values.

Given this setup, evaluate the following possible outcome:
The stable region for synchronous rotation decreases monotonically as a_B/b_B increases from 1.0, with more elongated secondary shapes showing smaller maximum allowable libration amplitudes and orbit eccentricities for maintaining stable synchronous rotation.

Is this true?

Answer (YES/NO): YES